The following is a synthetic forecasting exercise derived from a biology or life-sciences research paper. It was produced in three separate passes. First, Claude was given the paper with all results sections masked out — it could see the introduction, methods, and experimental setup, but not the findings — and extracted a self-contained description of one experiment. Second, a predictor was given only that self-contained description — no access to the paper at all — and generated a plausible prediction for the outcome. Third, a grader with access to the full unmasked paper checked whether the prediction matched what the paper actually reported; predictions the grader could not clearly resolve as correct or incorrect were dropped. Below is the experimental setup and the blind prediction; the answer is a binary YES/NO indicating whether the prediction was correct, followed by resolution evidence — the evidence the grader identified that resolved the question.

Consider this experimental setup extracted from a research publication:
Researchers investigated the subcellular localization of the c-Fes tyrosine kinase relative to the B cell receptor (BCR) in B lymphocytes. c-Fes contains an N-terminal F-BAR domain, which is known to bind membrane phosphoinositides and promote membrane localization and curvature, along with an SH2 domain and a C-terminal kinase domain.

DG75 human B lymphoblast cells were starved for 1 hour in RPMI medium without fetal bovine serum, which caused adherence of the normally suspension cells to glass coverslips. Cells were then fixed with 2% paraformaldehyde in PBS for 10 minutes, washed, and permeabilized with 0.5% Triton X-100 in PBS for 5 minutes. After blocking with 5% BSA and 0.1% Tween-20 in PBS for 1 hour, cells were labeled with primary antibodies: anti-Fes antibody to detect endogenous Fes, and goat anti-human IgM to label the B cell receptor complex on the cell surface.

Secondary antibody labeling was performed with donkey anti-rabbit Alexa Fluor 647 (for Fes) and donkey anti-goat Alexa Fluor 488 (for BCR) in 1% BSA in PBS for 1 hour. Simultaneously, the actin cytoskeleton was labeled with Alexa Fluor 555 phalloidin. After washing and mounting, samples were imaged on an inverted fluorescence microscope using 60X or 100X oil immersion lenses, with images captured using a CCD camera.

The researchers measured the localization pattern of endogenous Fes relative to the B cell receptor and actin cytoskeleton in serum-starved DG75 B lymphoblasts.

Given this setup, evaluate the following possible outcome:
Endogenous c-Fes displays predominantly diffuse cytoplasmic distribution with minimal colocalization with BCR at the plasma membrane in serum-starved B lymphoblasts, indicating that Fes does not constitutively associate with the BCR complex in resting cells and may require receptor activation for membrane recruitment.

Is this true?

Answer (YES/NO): NO